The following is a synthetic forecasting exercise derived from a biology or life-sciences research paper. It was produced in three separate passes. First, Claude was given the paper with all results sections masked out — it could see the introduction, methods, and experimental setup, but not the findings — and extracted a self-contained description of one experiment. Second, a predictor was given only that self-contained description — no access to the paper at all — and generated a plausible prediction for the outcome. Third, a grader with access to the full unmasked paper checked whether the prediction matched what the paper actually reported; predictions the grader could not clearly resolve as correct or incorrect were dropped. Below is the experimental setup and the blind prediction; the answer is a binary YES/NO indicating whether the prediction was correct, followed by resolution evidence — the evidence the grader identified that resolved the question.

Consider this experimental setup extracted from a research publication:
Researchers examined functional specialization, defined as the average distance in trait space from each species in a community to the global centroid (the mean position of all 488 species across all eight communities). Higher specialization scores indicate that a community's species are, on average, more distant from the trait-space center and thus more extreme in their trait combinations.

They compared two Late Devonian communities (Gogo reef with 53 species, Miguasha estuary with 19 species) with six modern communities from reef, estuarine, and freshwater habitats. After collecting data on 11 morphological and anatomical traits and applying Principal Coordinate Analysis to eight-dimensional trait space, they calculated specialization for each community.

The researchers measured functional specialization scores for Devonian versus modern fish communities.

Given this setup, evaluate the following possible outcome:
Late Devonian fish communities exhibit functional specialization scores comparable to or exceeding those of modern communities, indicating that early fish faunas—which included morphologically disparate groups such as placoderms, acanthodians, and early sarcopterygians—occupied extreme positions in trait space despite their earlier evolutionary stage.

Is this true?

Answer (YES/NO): YES